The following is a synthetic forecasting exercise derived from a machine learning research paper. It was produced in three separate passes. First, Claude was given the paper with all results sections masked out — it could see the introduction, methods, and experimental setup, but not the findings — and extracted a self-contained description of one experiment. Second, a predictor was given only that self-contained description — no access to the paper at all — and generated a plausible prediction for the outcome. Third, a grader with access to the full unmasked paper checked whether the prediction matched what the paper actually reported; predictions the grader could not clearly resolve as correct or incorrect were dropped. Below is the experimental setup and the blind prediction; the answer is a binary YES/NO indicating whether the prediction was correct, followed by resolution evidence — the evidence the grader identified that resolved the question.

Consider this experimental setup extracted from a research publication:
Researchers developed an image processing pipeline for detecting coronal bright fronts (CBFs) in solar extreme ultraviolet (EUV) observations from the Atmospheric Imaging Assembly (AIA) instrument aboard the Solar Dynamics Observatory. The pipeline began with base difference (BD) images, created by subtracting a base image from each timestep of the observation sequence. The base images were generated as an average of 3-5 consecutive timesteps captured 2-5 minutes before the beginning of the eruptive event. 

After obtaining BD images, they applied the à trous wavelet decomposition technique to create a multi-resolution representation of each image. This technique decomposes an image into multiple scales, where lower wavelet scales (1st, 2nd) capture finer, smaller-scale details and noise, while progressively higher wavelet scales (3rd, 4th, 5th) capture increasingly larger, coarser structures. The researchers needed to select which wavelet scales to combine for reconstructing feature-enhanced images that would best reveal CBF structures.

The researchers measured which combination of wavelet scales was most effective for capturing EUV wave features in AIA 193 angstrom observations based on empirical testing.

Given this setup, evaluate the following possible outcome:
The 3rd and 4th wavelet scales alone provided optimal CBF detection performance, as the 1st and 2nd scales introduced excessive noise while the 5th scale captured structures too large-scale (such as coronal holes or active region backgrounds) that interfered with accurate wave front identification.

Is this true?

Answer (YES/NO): NO